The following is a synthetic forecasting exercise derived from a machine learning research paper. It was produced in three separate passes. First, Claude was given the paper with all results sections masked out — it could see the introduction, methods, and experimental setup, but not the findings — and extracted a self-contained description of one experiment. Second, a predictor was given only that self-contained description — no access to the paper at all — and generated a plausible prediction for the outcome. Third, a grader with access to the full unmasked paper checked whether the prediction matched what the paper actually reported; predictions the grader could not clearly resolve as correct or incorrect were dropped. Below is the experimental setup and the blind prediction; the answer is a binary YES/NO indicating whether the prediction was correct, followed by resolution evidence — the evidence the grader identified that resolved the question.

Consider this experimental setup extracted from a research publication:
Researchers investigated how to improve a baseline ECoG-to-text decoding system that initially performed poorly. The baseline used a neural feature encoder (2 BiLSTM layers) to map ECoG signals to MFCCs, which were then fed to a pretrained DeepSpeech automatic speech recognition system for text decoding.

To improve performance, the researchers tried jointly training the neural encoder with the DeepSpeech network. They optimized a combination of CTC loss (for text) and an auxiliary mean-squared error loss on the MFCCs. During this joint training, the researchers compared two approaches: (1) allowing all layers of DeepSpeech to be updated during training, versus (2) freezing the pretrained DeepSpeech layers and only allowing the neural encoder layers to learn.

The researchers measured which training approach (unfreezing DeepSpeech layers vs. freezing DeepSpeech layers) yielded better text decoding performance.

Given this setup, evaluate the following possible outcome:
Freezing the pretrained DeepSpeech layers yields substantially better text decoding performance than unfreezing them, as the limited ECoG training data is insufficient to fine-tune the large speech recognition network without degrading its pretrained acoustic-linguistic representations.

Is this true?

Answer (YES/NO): YES